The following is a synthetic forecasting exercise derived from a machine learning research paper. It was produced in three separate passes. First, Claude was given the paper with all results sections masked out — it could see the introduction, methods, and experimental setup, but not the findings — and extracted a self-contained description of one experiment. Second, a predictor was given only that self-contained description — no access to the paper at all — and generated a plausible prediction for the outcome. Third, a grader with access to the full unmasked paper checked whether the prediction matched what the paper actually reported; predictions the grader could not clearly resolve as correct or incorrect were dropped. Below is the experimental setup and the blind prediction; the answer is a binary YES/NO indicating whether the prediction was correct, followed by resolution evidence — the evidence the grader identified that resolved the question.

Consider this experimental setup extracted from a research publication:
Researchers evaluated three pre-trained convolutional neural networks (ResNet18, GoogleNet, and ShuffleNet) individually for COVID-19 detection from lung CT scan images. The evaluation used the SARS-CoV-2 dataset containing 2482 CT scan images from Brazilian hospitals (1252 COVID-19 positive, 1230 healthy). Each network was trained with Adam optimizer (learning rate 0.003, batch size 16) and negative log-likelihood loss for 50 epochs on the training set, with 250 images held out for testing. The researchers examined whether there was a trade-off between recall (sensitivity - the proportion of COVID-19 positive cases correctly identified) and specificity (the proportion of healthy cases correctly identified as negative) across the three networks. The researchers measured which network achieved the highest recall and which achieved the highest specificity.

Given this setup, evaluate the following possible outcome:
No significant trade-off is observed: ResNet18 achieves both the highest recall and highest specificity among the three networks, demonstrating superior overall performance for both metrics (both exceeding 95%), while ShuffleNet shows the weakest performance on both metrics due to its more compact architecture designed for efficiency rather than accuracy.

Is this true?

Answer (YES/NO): NO